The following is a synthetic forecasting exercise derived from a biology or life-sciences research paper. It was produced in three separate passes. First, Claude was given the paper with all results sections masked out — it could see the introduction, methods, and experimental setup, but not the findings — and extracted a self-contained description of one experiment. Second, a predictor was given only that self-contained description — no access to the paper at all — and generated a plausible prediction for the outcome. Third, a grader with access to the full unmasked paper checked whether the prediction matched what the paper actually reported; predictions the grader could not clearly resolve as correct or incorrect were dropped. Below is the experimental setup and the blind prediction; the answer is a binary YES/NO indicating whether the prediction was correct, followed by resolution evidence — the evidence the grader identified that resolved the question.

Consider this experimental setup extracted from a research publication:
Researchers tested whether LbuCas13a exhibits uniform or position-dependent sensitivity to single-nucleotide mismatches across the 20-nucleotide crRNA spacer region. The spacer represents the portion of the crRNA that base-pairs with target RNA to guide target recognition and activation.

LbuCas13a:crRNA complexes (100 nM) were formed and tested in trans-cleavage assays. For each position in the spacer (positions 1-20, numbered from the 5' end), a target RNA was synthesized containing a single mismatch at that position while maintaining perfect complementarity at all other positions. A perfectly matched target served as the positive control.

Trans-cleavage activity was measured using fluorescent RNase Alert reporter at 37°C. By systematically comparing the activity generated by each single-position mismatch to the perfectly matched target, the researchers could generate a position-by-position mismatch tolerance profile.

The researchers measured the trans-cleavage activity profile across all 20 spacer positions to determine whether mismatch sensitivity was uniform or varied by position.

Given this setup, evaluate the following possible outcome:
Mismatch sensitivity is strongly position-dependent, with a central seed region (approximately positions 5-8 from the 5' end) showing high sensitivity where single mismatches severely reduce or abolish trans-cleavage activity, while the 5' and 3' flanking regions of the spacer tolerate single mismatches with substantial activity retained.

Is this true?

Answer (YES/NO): NO